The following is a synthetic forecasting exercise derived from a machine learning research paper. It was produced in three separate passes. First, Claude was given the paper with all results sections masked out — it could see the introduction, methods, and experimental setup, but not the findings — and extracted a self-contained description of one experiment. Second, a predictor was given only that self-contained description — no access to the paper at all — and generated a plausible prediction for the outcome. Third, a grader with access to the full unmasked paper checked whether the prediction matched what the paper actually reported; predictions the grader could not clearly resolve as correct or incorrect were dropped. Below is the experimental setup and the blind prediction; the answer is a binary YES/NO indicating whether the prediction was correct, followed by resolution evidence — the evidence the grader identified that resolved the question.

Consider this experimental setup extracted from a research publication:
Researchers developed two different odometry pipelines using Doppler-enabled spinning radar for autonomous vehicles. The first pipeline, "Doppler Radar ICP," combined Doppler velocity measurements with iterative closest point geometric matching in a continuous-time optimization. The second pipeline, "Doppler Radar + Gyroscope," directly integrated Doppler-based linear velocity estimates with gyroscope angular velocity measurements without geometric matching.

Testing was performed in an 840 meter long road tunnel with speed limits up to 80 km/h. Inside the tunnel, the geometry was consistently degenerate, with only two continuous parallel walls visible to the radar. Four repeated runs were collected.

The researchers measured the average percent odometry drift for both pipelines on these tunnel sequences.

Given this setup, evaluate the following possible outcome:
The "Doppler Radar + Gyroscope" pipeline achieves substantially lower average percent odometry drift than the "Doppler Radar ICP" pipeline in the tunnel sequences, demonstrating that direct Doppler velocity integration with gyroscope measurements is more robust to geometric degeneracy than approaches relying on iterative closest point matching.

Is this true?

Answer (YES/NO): YES